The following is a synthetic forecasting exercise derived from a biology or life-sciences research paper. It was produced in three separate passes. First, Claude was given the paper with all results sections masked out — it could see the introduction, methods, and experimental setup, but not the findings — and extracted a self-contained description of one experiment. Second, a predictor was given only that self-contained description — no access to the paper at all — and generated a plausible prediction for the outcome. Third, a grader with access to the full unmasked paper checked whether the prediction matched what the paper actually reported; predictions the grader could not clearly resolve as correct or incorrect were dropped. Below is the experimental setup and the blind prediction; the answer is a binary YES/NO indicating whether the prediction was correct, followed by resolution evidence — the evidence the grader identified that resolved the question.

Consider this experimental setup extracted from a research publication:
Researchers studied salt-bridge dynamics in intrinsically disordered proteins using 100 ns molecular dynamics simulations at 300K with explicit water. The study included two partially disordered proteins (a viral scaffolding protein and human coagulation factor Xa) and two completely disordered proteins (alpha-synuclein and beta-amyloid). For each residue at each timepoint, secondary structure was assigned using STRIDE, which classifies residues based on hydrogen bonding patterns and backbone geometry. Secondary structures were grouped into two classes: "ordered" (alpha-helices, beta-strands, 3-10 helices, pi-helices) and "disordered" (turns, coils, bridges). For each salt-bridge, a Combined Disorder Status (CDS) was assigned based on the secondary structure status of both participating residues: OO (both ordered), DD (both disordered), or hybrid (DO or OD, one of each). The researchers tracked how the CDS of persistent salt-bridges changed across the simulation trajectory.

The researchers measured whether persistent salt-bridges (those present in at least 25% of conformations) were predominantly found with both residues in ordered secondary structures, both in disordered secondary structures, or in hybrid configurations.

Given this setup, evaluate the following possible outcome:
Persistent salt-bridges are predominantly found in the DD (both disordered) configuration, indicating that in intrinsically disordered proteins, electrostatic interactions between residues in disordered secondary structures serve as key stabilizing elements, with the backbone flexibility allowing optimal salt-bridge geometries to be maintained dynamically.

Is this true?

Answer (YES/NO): NO